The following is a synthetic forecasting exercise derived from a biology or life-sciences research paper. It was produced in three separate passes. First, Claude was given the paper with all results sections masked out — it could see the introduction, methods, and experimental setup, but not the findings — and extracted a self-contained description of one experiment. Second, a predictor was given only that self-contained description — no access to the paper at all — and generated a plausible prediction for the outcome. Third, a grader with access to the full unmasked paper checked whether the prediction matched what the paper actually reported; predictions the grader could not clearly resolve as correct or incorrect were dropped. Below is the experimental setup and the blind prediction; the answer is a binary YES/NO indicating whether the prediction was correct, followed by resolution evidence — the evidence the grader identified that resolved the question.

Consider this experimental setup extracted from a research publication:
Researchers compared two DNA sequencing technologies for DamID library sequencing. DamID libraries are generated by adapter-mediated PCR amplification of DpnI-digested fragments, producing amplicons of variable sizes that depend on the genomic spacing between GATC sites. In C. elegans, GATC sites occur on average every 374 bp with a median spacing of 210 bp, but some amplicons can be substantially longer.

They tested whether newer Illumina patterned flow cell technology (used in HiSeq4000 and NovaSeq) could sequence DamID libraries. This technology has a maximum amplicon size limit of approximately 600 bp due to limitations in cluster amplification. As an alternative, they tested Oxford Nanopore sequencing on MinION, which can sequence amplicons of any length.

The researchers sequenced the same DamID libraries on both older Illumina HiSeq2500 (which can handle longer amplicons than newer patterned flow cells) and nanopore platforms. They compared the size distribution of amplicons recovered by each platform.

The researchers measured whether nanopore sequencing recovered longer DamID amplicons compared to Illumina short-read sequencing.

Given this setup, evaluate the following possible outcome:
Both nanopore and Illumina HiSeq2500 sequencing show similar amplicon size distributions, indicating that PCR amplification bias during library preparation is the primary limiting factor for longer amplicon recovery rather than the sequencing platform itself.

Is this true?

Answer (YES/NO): NO